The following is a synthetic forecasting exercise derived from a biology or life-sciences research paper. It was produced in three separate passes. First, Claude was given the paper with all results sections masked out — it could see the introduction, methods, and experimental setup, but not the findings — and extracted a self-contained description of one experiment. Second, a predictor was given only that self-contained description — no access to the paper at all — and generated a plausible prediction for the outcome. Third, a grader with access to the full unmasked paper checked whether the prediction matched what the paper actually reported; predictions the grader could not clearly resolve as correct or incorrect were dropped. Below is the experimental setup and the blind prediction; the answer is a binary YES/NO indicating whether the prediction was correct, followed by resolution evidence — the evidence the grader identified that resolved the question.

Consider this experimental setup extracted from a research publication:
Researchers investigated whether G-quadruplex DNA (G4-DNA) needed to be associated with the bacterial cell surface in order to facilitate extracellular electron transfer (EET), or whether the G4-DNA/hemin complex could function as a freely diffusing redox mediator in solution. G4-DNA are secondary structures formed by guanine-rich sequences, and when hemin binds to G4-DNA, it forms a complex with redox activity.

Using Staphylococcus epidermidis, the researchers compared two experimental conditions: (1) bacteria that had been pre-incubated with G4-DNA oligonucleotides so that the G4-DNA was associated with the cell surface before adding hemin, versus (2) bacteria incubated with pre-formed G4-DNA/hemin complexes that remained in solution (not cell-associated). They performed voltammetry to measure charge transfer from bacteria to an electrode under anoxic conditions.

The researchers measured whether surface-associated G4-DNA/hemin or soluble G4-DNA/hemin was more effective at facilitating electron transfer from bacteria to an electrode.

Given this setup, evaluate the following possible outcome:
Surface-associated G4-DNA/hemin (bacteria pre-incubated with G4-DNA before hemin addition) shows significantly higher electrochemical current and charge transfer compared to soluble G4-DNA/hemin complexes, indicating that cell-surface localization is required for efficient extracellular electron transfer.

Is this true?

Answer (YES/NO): YES